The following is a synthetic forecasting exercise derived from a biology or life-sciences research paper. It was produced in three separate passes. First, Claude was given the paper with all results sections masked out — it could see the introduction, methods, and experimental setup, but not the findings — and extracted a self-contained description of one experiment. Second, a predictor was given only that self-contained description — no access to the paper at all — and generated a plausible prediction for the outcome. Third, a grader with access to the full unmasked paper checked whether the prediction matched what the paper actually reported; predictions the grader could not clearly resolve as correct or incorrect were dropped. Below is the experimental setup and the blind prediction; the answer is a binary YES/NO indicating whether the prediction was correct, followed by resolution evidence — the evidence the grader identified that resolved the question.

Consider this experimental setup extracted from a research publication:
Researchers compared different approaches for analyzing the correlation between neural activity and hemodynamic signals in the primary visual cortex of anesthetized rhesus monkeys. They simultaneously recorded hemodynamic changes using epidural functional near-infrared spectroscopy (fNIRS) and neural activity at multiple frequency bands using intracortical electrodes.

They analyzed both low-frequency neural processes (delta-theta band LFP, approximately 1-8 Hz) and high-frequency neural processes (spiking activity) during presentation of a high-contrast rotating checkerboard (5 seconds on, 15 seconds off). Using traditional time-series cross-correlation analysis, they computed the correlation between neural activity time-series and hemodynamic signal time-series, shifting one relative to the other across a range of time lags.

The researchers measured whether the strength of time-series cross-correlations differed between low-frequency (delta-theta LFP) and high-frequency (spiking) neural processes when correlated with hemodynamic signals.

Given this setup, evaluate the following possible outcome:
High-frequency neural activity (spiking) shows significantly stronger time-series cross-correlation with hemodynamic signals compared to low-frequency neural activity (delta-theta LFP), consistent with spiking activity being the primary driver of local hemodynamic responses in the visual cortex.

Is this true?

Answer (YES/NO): NO